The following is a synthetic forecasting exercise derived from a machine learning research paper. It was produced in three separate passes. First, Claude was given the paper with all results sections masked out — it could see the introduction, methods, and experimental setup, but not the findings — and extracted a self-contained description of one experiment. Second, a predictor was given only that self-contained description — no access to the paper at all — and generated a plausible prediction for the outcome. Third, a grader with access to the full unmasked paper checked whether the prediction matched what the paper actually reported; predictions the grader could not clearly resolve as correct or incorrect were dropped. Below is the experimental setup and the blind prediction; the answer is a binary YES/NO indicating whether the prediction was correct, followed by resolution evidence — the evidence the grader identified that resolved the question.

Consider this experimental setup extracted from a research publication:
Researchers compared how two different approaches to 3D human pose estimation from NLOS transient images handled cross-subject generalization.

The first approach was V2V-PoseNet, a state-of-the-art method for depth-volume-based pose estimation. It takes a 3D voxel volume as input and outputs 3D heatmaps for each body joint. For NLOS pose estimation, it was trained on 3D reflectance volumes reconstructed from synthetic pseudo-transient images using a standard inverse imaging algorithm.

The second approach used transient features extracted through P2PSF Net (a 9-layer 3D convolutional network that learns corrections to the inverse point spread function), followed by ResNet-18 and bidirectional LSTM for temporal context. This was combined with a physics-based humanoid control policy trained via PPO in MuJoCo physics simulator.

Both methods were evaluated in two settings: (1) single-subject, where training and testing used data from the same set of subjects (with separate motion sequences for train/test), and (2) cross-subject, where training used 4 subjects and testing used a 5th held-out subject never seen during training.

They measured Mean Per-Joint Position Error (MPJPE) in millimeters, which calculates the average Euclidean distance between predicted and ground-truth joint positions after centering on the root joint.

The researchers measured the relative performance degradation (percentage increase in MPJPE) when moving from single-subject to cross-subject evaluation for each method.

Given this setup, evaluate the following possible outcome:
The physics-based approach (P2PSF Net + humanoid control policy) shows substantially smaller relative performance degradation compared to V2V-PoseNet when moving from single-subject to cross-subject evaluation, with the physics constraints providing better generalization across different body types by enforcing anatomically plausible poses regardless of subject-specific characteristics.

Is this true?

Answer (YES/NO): NO